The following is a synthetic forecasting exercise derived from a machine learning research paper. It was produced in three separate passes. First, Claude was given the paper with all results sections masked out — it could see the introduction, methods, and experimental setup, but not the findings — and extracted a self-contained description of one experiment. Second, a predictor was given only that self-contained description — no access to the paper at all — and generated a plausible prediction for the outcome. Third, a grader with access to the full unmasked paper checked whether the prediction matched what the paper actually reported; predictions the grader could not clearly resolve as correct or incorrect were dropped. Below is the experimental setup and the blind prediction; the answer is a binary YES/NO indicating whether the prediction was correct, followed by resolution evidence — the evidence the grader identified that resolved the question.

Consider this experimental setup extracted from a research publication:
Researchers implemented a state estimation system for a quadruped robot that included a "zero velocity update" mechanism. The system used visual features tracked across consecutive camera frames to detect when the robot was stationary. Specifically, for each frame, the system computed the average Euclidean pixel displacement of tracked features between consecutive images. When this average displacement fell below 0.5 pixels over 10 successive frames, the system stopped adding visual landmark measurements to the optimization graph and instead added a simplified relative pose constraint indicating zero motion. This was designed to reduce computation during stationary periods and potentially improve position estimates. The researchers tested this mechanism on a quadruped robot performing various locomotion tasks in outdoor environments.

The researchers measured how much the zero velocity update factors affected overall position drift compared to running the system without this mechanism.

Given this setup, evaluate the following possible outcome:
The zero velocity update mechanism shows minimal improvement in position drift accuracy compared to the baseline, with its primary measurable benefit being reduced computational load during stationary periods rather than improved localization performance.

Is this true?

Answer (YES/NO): NO